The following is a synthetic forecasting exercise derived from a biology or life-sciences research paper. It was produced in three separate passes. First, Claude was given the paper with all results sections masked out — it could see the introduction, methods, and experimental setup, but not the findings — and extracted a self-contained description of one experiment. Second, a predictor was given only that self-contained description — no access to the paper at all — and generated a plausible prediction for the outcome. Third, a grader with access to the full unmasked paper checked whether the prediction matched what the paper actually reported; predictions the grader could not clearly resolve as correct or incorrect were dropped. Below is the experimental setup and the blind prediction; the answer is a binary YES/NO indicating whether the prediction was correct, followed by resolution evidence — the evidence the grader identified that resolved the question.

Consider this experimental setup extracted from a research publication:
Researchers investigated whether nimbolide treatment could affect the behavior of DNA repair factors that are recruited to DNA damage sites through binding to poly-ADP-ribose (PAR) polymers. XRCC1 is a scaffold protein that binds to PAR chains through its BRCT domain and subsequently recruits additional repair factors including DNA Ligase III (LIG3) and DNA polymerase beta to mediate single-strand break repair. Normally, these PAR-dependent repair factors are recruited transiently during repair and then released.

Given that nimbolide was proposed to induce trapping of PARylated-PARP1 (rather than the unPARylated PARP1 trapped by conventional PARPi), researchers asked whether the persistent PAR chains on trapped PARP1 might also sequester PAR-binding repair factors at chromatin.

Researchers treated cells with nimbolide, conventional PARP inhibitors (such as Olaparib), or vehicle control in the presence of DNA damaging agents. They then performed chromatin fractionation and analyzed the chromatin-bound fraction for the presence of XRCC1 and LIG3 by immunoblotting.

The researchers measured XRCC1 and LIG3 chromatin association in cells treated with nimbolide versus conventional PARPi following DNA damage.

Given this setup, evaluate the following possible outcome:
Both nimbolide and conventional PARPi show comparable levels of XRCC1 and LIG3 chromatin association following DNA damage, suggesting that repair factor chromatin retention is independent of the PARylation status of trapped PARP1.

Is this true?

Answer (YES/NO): NO